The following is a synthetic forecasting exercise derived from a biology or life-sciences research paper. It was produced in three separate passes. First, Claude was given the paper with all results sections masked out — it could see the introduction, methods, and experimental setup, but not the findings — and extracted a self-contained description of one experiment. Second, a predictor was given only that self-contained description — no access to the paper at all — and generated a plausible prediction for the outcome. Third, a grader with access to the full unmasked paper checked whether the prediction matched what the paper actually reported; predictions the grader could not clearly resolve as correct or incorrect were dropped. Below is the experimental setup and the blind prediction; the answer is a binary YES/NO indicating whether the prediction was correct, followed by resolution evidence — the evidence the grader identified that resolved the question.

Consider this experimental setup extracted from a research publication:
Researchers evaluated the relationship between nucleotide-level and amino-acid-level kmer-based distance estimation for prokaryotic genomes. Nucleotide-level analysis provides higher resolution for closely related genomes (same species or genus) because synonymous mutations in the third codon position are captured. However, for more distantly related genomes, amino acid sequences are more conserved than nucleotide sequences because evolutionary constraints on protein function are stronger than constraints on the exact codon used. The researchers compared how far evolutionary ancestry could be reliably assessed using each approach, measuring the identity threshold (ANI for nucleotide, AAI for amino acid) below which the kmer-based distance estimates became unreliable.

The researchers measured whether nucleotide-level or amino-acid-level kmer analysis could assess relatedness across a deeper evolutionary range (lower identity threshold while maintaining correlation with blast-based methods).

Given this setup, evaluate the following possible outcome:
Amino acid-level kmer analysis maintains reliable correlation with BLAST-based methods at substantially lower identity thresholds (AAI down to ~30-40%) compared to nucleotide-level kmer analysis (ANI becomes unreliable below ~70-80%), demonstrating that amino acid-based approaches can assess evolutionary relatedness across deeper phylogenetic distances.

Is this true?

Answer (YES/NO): NO